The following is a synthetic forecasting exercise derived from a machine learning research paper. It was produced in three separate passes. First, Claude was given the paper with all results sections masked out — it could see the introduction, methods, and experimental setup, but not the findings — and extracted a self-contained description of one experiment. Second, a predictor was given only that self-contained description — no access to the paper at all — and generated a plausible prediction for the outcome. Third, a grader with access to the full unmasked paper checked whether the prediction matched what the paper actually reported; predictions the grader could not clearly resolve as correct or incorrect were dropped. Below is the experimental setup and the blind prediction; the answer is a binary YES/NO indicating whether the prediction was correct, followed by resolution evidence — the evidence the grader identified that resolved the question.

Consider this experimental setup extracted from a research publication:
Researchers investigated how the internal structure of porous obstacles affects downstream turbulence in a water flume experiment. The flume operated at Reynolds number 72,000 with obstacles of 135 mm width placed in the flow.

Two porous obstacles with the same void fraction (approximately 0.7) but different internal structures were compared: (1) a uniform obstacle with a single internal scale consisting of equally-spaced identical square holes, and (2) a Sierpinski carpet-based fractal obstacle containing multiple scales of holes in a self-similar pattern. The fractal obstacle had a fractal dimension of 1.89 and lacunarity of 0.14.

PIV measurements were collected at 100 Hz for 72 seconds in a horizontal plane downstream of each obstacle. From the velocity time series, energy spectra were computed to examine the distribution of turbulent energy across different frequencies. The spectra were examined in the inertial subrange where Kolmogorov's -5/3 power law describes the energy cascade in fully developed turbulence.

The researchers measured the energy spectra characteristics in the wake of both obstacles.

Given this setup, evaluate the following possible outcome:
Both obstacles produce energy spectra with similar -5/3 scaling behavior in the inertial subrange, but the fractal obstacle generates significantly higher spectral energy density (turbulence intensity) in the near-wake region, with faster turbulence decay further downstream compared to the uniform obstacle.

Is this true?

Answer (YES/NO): NO